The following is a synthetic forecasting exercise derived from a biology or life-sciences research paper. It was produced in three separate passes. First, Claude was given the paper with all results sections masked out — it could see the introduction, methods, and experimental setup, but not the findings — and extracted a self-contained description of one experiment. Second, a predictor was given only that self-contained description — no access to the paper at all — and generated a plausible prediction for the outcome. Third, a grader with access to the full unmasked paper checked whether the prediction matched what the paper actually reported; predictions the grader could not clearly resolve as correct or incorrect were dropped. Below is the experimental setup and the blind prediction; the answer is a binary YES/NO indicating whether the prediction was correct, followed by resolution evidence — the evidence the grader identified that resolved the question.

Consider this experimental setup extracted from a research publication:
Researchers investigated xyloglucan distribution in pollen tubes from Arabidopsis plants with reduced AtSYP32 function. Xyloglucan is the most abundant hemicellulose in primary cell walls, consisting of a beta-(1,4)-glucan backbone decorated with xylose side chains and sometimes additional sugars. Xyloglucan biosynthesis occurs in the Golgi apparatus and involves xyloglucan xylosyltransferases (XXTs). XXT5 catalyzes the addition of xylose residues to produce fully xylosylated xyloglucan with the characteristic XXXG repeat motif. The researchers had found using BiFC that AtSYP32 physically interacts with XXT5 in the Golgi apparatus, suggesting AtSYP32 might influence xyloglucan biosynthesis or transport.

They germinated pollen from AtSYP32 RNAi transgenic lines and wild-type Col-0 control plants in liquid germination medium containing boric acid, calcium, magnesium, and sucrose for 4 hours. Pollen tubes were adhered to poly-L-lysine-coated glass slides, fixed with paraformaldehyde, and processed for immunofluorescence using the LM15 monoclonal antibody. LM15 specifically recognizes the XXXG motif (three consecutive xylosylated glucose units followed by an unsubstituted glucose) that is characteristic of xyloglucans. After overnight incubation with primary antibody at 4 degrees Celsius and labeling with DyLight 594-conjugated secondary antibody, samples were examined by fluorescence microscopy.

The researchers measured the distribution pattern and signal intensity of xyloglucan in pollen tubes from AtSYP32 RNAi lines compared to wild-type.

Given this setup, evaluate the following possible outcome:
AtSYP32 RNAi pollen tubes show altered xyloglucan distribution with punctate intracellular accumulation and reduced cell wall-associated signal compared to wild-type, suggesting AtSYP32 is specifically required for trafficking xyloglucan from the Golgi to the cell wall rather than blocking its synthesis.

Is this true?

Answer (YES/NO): NO